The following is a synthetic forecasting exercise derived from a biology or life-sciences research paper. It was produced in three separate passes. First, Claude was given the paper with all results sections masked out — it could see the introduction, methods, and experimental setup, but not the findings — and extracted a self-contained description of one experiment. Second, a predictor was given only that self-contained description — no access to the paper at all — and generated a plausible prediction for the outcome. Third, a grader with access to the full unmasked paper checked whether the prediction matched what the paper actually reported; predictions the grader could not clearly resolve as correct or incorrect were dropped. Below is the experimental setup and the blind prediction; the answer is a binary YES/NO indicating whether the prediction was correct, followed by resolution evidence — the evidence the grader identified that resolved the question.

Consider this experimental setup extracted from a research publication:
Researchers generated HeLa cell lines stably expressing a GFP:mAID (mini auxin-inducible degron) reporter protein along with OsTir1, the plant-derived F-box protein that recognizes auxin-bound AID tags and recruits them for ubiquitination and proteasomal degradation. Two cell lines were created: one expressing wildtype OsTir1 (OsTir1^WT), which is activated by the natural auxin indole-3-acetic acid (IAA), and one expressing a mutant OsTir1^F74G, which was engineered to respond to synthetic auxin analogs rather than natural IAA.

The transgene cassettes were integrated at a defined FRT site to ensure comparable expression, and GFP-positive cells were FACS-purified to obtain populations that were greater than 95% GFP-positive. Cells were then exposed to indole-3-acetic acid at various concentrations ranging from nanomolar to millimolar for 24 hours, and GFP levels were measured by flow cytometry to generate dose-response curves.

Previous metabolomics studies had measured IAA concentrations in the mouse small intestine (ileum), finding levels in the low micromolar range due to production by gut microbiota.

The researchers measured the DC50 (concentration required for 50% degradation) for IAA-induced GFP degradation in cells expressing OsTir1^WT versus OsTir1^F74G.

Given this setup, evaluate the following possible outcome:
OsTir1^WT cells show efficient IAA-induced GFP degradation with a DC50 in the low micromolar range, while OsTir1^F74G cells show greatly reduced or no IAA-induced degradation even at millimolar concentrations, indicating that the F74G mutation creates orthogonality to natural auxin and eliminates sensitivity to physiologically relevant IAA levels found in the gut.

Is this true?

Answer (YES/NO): NO